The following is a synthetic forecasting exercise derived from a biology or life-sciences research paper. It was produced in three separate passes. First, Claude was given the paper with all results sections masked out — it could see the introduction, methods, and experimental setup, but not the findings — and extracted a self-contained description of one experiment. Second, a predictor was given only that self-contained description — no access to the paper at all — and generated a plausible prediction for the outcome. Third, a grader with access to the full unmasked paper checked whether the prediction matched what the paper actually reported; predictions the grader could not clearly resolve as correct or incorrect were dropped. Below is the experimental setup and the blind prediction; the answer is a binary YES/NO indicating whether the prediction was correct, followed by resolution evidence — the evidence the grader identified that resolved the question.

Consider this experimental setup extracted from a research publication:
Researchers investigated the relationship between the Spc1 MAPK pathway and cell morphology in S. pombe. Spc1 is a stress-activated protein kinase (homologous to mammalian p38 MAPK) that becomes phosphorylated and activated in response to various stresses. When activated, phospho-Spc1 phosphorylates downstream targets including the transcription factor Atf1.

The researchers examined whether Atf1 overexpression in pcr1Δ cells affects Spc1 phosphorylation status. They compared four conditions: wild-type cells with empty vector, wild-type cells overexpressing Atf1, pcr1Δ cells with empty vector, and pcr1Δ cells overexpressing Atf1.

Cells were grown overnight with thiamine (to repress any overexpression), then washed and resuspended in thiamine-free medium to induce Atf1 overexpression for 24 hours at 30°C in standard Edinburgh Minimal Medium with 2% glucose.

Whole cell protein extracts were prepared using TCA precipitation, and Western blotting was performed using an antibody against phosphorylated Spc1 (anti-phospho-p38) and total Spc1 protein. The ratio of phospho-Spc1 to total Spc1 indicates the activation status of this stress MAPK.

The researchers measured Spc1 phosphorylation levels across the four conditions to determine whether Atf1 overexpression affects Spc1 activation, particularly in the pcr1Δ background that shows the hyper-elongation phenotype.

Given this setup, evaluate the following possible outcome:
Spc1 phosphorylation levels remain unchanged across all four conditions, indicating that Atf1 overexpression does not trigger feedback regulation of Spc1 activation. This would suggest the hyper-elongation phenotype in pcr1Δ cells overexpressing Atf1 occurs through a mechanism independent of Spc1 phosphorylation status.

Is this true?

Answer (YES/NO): NO